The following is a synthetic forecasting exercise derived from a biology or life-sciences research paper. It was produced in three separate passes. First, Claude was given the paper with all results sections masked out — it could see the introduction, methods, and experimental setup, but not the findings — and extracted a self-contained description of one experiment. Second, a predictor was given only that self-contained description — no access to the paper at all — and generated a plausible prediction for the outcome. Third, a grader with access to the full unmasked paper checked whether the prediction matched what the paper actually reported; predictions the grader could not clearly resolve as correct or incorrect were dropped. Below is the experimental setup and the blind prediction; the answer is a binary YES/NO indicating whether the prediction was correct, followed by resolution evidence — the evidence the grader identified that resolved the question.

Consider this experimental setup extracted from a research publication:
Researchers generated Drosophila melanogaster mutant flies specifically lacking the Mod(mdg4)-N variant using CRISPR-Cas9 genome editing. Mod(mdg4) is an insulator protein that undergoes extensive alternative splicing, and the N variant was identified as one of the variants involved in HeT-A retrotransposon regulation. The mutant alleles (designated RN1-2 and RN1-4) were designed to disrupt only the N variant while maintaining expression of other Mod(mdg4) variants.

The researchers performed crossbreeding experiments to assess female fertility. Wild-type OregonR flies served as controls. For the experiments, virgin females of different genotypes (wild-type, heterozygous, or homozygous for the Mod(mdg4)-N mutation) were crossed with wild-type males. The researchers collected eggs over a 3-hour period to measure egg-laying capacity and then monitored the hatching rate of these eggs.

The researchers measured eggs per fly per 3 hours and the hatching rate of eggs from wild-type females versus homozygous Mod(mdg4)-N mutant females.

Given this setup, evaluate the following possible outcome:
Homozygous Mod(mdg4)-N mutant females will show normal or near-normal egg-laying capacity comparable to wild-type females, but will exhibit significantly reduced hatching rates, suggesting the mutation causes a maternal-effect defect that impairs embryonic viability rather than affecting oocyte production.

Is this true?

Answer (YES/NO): NO